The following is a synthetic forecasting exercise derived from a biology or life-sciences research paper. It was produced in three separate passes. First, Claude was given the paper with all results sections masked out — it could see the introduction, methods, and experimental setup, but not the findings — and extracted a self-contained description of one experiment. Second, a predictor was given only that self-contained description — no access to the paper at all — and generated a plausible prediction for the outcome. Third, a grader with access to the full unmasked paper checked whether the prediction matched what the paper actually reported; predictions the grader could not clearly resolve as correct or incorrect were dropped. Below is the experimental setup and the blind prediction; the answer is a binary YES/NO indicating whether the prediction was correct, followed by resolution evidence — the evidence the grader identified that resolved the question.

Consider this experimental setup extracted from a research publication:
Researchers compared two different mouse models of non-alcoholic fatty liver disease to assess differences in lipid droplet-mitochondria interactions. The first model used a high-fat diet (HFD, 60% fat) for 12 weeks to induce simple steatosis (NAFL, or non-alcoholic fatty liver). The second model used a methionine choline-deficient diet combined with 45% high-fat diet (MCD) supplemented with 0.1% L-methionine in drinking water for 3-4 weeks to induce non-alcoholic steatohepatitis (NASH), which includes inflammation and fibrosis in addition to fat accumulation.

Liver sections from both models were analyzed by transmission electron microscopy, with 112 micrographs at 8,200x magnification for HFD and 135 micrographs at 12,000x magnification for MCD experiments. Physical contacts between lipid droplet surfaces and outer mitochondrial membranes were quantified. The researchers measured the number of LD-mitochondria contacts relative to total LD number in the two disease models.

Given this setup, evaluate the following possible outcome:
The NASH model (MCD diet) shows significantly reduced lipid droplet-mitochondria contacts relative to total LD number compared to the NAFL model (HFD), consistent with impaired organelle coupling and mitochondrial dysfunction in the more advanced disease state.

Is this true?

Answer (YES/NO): NO